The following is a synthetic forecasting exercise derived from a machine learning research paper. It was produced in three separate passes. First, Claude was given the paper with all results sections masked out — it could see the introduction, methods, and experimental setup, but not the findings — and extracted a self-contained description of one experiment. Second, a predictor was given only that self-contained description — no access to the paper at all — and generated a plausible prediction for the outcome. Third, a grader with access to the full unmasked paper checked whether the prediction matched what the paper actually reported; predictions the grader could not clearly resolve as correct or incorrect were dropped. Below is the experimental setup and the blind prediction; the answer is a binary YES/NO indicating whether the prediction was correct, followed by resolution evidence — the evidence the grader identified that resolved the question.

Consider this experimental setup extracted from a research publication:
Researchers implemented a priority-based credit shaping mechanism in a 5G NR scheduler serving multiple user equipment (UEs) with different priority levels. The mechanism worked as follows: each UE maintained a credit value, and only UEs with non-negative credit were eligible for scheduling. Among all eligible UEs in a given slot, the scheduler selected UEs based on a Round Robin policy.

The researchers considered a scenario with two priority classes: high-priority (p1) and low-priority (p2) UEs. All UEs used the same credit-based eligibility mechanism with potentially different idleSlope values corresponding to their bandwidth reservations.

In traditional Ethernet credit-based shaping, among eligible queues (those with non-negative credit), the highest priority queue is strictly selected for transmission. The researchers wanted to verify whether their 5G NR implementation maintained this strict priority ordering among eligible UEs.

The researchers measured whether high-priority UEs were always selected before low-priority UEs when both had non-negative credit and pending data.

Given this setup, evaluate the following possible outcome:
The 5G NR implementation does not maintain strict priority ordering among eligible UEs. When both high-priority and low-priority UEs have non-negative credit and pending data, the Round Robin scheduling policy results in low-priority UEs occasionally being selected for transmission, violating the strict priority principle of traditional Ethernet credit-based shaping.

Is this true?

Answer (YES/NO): YES